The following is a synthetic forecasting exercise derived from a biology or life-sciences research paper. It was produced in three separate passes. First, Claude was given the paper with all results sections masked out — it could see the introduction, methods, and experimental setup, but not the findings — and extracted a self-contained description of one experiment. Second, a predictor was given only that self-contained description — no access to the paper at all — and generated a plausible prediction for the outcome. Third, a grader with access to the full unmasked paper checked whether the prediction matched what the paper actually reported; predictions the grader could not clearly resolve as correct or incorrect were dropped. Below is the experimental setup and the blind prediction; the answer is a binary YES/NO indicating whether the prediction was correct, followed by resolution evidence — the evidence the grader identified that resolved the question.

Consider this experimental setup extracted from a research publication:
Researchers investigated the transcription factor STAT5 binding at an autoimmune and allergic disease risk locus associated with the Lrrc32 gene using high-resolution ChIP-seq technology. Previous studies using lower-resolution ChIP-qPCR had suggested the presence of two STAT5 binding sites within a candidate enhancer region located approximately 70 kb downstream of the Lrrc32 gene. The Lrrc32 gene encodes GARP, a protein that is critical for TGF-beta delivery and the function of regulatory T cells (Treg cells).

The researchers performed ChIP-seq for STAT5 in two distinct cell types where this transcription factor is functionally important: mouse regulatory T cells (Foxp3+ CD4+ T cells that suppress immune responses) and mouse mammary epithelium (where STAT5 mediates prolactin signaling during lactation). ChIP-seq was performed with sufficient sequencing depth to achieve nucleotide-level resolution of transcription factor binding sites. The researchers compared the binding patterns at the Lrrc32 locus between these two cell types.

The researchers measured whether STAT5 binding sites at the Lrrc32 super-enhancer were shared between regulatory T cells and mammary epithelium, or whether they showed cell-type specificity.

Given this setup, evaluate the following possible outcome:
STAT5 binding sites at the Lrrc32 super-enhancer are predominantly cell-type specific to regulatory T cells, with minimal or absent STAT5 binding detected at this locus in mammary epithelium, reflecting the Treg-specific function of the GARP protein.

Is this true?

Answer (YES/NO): NO